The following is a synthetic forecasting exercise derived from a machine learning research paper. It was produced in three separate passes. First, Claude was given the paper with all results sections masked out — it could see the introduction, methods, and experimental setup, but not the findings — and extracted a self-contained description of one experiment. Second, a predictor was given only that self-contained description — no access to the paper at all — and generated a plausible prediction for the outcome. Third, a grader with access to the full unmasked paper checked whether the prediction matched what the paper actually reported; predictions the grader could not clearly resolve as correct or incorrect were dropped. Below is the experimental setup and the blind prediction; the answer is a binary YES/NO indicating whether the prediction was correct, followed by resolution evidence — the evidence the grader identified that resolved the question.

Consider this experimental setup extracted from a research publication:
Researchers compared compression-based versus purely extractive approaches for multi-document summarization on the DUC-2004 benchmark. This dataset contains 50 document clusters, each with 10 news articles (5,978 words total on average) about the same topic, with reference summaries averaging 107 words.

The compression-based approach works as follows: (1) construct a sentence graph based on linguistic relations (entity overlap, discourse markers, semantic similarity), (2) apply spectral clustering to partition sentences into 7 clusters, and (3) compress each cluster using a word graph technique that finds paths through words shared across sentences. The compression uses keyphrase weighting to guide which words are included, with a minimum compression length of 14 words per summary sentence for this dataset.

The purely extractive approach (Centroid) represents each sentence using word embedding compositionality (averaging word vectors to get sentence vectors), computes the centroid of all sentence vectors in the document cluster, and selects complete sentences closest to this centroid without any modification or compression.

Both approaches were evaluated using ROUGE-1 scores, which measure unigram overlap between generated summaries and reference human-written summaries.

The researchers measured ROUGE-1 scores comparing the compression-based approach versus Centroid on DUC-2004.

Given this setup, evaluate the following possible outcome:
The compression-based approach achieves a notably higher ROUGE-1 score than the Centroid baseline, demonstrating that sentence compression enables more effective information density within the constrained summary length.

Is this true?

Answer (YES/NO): NO